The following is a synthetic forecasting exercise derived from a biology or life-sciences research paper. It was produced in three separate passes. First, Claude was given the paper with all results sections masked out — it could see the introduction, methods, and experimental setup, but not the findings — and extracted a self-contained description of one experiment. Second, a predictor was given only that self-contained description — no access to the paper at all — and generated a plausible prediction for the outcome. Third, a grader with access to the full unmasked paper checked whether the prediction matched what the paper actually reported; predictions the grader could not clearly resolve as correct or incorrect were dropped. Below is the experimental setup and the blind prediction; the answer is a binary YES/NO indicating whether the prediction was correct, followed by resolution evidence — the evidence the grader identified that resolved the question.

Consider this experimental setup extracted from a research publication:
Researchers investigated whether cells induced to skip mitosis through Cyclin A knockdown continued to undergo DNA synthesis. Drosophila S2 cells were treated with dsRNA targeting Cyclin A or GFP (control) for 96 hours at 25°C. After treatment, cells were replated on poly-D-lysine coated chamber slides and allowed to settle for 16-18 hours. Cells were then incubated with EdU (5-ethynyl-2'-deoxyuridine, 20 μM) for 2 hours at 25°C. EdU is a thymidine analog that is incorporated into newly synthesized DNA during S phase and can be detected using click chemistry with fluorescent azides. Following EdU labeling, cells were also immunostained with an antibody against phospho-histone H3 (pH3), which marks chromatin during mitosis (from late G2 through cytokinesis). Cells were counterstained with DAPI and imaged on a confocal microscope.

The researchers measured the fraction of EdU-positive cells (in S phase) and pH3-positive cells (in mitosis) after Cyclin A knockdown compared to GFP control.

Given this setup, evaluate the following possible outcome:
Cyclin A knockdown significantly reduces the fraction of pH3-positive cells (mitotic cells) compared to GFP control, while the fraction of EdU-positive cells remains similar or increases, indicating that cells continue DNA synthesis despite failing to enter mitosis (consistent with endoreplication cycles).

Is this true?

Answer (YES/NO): NO